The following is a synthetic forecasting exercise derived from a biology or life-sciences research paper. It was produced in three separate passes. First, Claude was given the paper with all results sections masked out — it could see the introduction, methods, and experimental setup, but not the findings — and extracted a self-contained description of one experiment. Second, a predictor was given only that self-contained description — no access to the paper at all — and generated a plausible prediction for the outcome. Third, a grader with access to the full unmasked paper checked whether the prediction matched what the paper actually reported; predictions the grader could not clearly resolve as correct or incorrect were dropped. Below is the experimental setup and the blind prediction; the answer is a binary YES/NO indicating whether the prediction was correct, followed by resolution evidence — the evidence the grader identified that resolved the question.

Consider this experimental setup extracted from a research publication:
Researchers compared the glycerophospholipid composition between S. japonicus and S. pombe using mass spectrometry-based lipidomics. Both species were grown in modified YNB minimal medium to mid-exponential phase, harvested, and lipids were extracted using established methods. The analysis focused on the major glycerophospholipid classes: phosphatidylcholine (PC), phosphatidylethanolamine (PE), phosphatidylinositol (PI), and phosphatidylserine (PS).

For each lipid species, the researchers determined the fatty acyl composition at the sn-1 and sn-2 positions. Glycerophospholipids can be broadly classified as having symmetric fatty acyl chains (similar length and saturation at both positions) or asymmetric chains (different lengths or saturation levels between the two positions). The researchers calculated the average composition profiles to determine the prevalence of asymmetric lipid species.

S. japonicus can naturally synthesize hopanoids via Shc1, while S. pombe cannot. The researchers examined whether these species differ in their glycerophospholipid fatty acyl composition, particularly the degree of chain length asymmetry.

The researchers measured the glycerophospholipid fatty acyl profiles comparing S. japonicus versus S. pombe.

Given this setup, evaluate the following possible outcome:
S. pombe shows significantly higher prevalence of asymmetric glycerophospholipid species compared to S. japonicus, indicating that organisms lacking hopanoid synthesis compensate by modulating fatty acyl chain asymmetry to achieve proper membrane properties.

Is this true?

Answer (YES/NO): NO